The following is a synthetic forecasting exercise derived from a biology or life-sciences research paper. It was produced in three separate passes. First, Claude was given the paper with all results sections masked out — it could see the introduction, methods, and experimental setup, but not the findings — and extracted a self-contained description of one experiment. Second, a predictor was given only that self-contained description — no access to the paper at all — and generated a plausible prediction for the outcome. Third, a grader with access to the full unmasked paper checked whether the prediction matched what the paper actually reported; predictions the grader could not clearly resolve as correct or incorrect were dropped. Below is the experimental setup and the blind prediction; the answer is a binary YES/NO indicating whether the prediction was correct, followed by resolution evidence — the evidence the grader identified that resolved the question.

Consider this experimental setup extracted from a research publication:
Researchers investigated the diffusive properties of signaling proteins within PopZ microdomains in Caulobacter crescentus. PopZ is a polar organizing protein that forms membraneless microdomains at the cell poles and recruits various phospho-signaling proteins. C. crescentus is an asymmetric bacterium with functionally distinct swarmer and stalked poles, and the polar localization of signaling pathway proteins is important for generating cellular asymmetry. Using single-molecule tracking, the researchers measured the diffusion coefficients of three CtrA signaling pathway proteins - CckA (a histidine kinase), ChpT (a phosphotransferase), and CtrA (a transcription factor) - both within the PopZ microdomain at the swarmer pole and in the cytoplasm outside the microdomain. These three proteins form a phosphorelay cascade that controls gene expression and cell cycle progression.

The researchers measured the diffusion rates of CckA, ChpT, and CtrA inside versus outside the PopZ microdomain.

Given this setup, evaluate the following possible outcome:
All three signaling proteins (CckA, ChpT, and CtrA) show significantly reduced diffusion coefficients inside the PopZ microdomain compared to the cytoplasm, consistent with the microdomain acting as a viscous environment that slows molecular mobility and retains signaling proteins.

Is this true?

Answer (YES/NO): YES